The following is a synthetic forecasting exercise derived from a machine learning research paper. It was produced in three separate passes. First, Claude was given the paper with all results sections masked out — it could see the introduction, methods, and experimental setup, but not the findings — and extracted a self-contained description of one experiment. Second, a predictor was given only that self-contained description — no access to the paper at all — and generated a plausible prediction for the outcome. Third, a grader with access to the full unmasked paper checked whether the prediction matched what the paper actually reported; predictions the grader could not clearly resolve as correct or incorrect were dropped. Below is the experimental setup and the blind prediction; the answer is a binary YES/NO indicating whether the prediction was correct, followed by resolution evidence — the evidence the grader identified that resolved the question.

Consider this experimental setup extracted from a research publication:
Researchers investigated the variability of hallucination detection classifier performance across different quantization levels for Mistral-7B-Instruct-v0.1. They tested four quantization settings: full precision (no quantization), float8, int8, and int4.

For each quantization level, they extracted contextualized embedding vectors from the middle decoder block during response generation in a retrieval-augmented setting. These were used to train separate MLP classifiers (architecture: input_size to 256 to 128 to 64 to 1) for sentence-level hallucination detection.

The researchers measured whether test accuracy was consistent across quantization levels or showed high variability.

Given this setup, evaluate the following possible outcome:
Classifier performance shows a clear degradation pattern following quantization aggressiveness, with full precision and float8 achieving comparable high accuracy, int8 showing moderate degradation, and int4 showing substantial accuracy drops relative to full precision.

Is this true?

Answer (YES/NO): NO